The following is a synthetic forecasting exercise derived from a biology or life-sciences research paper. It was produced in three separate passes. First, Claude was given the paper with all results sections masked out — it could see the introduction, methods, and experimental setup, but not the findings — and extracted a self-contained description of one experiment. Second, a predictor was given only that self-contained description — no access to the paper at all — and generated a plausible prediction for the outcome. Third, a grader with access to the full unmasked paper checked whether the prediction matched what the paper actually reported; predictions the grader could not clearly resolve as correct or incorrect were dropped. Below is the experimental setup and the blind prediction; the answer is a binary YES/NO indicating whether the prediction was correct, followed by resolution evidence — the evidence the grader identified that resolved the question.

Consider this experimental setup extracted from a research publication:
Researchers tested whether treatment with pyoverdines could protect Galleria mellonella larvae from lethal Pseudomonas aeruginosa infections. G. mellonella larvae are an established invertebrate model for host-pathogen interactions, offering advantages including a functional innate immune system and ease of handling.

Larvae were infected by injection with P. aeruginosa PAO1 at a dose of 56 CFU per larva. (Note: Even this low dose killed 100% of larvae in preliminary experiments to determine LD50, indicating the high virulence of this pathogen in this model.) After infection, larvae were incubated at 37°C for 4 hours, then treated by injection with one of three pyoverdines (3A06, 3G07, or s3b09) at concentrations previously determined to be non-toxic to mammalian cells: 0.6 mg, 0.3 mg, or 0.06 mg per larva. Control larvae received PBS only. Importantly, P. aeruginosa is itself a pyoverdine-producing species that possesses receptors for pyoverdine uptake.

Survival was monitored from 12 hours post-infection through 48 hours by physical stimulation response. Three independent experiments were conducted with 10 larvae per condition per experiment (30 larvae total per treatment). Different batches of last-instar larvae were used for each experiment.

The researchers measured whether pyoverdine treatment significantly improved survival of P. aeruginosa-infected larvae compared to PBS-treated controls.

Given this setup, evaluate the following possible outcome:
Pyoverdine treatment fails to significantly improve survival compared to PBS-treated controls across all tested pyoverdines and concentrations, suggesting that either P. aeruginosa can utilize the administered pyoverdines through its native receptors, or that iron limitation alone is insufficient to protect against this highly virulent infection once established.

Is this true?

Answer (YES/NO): YES